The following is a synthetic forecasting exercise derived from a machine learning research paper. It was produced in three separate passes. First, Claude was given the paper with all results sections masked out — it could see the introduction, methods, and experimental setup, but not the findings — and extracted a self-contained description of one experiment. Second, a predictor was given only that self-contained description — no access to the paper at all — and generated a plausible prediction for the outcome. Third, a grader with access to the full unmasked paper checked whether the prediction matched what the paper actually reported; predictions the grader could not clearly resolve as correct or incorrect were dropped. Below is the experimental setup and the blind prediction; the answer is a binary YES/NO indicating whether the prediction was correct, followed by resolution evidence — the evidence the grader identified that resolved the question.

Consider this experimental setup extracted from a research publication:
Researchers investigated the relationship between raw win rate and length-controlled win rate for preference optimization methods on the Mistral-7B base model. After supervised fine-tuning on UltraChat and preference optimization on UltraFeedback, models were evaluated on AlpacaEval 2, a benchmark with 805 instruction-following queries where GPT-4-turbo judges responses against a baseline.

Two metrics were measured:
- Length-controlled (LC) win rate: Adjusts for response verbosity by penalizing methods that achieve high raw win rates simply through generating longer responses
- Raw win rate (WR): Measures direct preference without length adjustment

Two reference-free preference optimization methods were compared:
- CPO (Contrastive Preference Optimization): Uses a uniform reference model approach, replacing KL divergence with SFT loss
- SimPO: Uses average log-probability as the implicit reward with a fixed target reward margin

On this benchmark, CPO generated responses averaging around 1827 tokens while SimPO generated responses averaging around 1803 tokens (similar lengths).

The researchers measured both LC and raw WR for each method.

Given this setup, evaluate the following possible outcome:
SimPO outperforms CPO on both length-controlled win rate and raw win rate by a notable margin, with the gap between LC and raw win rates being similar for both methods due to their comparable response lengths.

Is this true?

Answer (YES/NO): YES